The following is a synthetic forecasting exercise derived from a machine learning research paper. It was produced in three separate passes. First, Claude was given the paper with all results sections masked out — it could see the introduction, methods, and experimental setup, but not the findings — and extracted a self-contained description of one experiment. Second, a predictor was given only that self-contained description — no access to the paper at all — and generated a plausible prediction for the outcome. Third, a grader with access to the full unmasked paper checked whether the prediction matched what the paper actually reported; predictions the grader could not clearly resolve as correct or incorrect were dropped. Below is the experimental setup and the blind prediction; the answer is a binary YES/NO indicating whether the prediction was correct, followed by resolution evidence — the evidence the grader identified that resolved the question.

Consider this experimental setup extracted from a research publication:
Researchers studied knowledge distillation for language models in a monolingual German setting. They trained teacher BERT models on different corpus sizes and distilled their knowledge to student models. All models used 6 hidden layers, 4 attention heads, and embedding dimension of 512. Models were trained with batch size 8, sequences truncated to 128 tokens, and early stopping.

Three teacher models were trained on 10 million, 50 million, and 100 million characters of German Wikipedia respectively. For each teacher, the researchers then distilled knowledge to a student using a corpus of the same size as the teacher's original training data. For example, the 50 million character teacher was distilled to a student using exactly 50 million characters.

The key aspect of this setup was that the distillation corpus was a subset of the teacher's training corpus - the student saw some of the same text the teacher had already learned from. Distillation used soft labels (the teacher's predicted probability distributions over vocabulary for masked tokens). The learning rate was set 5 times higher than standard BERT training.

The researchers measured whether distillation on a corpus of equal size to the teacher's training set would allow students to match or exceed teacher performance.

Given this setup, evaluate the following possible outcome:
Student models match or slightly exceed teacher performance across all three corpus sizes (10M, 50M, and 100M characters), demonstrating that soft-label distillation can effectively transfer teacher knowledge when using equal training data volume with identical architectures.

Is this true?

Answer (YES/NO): NO